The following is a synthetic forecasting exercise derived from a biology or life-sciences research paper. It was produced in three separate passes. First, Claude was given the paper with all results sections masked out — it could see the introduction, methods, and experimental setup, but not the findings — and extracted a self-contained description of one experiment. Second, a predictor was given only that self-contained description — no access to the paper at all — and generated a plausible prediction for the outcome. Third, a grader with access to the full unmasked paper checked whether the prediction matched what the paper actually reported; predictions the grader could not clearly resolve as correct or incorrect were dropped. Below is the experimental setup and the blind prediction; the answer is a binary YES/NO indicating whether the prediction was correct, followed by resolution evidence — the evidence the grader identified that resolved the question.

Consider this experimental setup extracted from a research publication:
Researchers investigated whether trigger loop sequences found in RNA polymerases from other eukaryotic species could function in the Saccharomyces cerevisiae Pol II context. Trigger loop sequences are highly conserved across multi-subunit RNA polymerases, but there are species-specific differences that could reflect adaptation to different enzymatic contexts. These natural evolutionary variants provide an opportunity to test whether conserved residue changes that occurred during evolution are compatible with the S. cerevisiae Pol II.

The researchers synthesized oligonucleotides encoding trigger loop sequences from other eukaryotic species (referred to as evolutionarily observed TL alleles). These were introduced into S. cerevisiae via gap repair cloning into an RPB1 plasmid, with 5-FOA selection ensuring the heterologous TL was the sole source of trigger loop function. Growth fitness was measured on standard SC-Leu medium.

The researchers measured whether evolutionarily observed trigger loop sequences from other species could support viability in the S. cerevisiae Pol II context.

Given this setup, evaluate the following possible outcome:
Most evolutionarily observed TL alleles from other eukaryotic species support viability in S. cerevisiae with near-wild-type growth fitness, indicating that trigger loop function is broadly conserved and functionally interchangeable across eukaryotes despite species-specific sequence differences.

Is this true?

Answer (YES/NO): NO